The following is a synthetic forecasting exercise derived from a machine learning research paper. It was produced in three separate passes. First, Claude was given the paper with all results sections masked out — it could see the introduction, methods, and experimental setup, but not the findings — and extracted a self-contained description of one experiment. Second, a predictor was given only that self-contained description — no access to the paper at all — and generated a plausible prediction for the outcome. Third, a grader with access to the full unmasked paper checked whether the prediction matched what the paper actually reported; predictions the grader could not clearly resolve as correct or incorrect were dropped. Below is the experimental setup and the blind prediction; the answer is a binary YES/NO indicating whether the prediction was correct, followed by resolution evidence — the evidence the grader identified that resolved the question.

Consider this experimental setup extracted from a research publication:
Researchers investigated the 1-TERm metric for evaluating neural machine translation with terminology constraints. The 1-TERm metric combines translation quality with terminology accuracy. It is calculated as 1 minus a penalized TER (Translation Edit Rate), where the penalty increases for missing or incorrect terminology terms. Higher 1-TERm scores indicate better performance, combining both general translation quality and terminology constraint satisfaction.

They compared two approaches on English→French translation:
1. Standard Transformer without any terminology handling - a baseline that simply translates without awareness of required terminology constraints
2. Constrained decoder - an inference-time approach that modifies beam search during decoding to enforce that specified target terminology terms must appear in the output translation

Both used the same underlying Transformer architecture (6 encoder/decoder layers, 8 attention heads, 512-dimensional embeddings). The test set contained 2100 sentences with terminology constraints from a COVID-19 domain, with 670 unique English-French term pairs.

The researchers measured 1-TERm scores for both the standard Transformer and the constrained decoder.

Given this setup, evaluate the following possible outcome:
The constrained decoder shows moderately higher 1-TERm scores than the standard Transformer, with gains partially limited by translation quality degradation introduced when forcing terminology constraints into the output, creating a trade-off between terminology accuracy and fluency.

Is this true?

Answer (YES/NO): NO